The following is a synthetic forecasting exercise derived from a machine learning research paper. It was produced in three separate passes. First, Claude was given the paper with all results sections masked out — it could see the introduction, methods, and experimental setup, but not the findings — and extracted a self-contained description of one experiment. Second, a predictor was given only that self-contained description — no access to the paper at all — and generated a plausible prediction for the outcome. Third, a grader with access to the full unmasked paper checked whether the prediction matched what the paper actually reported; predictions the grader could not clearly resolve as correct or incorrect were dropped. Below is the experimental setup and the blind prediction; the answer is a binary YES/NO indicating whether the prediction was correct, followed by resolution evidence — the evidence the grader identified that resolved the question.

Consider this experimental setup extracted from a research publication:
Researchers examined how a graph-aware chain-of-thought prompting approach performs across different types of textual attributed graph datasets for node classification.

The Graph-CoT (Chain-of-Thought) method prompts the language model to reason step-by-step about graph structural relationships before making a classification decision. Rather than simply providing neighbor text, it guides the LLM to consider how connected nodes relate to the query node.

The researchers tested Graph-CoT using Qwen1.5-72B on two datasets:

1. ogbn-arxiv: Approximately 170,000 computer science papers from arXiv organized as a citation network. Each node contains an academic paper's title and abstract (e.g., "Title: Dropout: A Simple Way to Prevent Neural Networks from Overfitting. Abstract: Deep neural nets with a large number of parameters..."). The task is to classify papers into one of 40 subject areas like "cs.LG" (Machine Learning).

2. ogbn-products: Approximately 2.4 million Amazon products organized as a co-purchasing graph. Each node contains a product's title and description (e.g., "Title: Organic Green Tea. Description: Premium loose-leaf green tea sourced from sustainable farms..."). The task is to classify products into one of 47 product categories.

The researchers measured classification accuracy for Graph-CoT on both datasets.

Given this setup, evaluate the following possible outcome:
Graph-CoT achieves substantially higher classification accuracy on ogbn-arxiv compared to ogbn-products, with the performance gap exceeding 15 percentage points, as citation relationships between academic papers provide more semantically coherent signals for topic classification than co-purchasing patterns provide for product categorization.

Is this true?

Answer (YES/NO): NO